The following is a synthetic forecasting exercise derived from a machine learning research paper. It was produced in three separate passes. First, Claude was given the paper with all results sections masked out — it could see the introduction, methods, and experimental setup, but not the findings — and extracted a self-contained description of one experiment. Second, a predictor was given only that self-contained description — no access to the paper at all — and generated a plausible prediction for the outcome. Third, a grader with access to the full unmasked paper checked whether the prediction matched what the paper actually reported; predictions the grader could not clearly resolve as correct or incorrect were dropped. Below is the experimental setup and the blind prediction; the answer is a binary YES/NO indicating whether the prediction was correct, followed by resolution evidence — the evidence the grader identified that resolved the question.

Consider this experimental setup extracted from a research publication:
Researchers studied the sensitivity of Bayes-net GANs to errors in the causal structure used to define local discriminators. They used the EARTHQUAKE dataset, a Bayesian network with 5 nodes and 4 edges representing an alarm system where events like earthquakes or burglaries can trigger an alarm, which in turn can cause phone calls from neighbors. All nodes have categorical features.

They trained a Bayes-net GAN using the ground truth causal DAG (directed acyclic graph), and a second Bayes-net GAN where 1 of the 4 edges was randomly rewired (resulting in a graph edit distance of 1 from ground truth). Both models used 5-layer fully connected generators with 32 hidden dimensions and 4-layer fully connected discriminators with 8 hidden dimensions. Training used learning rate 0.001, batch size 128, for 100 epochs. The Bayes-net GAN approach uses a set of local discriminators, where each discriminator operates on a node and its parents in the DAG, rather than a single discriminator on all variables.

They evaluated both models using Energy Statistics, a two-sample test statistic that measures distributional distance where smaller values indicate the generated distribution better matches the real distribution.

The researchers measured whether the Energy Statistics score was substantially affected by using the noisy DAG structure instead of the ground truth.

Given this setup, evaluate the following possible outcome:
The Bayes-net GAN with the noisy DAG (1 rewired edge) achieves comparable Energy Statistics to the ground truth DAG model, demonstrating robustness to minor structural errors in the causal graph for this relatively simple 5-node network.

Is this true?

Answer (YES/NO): YES